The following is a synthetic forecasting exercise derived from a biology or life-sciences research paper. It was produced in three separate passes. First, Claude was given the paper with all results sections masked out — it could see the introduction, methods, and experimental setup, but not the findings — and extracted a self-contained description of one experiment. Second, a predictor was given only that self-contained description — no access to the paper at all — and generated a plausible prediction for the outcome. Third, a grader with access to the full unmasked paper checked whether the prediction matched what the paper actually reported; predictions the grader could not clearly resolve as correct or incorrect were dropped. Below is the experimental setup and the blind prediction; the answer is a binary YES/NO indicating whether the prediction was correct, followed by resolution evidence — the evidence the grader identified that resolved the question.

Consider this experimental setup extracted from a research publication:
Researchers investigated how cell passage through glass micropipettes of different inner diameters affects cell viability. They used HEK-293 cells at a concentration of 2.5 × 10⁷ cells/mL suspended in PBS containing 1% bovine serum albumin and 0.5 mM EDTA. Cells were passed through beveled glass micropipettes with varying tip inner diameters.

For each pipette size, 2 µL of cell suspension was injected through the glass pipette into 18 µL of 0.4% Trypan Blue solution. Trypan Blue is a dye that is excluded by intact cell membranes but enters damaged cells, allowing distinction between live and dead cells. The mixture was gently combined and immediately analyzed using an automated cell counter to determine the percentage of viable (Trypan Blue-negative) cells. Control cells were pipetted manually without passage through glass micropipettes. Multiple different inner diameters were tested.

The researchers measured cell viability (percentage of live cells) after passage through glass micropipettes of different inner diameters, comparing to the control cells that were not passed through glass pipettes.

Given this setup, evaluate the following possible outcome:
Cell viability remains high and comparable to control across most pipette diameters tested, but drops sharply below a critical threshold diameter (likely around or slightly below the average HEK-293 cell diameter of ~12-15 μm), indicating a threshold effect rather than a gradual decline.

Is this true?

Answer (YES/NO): NO